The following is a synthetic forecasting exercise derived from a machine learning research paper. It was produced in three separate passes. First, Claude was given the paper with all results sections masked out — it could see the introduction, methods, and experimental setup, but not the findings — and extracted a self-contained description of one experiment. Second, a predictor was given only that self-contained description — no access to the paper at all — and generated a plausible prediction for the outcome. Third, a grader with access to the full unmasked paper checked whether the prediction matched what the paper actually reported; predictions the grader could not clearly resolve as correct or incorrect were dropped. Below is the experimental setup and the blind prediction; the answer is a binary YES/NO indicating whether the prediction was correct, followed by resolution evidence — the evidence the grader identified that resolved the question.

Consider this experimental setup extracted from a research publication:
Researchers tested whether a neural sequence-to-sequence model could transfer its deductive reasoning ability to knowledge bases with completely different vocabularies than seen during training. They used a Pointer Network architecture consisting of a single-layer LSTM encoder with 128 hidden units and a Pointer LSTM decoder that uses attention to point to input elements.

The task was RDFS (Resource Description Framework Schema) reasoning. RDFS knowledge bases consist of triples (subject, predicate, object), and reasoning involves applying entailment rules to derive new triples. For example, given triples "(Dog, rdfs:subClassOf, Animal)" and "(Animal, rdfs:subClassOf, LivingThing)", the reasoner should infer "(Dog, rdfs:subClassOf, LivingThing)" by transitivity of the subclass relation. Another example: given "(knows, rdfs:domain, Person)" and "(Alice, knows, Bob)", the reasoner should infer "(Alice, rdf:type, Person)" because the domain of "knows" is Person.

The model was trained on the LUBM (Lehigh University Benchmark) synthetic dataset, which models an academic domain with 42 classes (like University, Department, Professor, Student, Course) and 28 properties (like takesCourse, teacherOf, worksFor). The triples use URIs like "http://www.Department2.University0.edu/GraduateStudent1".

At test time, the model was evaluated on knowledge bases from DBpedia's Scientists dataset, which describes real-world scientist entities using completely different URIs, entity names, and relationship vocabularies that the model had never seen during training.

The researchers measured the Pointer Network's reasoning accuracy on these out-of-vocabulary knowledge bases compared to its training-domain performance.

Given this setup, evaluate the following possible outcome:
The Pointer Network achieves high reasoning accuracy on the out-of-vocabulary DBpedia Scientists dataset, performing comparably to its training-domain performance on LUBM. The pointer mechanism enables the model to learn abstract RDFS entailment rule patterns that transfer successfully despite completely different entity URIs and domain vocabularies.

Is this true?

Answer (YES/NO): NO